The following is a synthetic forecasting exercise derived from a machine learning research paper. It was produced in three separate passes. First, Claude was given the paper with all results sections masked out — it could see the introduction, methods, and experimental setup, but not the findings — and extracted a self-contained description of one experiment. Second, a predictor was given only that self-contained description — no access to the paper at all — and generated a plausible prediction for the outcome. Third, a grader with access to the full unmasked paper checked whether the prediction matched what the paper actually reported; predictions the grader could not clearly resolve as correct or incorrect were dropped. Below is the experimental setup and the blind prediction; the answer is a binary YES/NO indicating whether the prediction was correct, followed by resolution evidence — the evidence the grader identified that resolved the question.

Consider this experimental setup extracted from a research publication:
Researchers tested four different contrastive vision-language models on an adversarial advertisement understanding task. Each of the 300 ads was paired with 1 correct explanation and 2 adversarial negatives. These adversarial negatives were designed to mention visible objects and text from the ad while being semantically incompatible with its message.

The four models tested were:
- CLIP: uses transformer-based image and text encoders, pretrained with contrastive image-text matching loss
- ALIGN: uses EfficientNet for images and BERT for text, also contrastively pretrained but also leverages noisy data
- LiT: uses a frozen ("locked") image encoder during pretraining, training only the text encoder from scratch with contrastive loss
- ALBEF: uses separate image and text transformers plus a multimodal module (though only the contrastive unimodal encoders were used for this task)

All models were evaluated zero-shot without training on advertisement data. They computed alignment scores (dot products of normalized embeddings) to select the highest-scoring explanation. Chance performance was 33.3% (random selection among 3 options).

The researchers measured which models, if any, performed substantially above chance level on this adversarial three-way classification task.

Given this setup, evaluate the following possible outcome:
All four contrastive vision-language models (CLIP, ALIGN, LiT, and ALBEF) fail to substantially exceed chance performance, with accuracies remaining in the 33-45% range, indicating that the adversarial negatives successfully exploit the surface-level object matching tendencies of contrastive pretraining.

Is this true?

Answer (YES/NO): NO